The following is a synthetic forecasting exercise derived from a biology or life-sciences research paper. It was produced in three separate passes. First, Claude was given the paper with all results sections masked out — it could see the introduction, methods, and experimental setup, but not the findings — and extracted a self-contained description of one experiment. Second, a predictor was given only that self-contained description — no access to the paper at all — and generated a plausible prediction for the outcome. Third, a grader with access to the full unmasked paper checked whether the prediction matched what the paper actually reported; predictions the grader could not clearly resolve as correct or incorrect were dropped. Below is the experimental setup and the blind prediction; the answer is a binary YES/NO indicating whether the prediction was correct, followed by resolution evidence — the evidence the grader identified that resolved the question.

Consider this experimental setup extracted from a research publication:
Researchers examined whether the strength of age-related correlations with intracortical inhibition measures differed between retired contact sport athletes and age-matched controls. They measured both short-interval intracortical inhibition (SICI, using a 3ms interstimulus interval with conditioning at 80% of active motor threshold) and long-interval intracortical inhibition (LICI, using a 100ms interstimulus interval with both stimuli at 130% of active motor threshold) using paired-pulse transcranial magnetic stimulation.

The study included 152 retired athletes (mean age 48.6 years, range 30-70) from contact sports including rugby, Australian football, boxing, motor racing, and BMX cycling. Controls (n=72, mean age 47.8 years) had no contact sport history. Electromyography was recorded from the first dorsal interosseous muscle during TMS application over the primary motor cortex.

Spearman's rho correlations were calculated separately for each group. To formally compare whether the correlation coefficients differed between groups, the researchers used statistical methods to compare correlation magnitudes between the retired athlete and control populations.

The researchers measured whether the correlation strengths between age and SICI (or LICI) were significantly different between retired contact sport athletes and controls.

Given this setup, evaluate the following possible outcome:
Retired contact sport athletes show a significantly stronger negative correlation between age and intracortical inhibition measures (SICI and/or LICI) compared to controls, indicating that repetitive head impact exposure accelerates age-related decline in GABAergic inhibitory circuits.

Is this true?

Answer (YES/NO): NO